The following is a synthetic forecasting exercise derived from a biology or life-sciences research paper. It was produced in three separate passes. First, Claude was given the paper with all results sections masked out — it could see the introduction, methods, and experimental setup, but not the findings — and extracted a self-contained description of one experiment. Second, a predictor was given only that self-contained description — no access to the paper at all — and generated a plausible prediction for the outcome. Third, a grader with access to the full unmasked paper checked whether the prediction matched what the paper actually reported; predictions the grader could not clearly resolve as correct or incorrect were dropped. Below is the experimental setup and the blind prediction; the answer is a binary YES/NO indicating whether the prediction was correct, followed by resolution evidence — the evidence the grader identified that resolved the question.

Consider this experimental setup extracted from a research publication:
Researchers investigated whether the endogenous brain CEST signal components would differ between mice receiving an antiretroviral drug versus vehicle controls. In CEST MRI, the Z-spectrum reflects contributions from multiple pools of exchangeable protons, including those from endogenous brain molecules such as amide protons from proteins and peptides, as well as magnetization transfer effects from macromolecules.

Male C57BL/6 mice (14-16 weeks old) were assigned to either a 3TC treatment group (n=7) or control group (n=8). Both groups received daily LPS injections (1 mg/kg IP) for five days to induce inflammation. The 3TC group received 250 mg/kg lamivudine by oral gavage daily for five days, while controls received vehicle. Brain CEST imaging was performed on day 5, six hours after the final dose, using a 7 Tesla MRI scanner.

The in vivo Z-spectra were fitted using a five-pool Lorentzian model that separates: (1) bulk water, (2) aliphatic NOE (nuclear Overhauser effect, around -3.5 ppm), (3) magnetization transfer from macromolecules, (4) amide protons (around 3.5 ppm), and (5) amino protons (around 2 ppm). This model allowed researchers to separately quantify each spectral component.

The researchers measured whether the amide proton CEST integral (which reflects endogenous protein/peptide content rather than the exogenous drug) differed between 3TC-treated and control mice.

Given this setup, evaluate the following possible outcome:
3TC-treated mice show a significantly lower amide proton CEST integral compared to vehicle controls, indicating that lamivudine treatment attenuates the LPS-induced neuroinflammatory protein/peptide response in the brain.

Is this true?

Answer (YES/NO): NO